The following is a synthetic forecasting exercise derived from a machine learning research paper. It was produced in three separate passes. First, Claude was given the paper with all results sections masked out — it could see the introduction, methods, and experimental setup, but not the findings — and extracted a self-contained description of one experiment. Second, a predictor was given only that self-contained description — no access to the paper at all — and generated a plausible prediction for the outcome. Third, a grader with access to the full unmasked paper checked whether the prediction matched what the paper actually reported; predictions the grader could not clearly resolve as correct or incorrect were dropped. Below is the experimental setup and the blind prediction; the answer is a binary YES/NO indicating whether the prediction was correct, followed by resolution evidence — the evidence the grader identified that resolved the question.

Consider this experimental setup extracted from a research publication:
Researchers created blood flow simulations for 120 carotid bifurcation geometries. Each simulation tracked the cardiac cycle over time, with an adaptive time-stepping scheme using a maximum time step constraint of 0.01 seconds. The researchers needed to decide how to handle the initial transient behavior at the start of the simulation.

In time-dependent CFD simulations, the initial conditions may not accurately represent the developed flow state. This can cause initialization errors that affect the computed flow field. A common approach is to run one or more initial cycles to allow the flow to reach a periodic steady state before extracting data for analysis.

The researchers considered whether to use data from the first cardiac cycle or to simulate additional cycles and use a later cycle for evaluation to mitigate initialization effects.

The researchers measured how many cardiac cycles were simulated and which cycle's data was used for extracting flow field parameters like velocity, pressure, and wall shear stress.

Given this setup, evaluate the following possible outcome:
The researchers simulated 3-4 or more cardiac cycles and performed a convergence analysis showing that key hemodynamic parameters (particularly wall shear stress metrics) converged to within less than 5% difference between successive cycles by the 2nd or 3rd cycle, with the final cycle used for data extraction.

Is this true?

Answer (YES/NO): NO